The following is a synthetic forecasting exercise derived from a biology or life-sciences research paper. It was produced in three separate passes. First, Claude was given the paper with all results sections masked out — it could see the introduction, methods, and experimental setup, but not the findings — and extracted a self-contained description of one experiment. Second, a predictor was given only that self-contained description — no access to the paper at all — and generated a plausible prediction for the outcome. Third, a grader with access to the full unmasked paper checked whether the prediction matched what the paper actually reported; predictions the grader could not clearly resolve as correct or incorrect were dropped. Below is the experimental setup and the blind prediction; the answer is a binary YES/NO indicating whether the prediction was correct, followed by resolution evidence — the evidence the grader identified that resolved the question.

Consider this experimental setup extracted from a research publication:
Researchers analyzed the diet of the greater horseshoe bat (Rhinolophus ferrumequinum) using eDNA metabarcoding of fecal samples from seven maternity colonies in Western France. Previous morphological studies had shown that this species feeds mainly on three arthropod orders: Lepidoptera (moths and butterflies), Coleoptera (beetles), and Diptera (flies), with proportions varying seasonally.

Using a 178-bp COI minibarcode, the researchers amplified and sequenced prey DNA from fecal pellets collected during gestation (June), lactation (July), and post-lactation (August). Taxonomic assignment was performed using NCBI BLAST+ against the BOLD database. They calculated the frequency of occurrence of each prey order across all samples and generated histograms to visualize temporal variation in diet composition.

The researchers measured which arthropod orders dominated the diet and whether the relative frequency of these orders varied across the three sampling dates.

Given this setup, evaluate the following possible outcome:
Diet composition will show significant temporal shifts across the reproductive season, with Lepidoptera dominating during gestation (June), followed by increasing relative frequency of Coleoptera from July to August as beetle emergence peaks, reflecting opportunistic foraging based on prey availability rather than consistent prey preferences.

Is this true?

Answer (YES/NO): NO